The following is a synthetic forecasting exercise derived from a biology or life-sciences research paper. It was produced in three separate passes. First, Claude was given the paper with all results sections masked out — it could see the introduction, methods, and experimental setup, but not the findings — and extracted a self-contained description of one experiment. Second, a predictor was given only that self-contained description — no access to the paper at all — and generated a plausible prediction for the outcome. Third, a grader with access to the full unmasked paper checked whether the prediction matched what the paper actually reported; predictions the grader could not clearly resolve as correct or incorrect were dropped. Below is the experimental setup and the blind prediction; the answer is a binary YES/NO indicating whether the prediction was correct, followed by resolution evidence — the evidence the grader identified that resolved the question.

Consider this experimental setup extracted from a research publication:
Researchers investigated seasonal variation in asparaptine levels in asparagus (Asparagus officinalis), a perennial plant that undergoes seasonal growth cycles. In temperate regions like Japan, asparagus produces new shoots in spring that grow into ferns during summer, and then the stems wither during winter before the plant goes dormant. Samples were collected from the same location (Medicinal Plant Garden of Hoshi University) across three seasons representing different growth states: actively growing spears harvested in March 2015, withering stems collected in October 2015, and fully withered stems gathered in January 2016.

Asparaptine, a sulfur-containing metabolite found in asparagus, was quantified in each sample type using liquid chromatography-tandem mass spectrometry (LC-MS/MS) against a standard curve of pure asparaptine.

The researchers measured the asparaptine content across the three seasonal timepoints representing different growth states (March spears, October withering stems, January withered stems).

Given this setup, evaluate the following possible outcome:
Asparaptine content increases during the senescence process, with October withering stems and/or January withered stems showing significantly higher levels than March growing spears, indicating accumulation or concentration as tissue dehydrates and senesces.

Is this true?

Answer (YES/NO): NO